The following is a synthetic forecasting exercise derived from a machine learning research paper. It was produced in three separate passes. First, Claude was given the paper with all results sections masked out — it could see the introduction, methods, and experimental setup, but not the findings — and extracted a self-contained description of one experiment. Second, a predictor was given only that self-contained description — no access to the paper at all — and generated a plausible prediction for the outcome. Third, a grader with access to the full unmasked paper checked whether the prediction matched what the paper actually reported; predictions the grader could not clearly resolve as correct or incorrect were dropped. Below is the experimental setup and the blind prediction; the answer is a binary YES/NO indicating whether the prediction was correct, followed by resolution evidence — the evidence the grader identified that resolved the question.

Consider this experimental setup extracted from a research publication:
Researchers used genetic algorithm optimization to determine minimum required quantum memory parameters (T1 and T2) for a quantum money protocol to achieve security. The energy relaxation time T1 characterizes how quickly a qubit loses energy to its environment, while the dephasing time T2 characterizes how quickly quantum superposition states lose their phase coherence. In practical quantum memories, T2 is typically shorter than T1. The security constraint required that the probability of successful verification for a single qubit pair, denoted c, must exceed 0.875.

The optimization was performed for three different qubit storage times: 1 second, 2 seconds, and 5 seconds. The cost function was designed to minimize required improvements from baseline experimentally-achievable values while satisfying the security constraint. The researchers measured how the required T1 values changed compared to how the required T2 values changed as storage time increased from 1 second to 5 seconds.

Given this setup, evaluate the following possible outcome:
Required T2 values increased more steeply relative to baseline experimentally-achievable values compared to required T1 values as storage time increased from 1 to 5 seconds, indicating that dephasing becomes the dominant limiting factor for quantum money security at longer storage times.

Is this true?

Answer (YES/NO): YES